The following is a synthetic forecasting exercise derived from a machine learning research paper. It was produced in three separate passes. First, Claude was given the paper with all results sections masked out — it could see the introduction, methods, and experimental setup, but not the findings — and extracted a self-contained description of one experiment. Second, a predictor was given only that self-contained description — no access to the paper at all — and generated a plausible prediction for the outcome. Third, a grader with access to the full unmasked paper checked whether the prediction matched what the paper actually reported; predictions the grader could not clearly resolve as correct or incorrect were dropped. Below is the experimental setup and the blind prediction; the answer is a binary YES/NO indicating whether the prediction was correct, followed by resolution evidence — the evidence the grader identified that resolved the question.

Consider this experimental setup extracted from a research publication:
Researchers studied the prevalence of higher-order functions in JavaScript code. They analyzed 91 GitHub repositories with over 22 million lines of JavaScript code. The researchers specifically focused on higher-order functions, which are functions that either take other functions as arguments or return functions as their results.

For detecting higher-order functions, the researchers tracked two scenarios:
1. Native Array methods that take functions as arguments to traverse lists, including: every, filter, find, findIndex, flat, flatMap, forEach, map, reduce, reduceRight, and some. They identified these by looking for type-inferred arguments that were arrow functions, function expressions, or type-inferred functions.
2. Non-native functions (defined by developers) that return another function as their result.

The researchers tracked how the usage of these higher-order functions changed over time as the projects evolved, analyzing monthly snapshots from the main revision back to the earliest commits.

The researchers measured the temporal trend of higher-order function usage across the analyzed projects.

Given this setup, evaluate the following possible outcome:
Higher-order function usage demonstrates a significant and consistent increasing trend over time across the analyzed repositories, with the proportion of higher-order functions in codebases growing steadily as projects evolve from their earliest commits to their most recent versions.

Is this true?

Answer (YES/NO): NO